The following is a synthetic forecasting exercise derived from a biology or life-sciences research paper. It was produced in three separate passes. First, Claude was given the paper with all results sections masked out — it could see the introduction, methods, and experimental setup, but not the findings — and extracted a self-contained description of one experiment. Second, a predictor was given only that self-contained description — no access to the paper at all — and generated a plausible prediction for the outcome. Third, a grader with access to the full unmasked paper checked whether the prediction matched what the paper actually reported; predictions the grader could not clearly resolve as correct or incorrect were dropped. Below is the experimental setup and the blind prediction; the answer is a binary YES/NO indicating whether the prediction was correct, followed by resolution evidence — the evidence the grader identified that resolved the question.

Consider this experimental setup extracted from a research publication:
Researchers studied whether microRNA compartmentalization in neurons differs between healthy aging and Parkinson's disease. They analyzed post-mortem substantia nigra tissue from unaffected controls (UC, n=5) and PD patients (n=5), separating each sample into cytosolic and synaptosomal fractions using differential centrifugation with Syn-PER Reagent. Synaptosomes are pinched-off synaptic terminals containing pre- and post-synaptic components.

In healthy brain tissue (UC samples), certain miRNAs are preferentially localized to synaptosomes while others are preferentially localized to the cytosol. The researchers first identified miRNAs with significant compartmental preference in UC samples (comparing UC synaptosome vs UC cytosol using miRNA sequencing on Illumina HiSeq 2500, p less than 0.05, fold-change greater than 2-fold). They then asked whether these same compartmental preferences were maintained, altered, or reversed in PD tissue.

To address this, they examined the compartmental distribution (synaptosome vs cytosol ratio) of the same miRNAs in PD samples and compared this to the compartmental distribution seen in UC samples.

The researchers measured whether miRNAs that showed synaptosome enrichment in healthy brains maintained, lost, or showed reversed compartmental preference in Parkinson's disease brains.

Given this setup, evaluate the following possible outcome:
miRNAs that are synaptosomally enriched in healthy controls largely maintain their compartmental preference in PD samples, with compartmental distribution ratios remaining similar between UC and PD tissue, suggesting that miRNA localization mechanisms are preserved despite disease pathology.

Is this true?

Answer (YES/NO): NO